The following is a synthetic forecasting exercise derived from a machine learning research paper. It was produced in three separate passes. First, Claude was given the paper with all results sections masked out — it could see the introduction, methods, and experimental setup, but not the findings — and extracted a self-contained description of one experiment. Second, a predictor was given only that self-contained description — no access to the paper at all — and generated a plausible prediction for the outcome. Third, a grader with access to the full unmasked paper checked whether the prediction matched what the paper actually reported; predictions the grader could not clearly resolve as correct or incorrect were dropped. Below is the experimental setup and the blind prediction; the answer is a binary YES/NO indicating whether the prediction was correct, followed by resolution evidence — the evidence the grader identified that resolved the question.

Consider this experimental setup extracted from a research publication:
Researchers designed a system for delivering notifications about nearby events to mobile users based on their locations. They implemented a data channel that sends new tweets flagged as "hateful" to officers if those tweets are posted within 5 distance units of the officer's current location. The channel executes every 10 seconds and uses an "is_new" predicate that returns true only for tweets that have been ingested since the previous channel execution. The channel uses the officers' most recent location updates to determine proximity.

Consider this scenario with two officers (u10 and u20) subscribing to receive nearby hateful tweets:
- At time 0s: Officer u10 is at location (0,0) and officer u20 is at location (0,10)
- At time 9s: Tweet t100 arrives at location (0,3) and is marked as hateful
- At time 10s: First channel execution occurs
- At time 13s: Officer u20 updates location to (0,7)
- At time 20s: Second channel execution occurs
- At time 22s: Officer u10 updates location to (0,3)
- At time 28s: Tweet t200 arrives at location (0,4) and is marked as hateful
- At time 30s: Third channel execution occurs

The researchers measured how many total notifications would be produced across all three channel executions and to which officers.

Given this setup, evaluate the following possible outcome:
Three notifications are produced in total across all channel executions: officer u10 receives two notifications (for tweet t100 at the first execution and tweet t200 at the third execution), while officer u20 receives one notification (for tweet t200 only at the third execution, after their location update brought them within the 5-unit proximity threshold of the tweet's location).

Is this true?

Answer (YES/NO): YES